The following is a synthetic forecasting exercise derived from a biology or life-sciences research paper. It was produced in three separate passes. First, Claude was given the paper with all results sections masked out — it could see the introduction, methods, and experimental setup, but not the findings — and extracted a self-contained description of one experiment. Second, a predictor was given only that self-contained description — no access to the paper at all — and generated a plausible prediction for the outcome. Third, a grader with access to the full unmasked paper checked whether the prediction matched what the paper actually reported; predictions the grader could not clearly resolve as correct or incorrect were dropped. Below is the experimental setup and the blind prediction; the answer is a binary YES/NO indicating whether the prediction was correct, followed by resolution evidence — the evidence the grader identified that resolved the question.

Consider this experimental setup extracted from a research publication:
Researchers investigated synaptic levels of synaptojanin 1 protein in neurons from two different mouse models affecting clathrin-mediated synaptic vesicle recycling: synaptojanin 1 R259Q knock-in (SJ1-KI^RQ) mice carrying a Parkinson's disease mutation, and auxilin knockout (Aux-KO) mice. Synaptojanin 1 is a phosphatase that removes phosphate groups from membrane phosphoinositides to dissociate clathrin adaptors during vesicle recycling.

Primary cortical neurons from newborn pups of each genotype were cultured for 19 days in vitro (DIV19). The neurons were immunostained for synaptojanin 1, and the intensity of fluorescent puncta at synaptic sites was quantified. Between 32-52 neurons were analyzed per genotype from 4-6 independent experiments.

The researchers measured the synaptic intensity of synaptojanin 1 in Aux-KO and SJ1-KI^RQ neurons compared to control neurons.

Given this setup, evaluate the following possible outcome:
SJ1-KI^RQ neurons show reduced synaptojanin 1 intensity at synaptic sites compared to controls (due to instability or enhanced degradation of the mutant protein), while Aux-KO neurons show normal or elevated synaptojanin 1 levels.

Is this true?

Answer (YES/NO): NO